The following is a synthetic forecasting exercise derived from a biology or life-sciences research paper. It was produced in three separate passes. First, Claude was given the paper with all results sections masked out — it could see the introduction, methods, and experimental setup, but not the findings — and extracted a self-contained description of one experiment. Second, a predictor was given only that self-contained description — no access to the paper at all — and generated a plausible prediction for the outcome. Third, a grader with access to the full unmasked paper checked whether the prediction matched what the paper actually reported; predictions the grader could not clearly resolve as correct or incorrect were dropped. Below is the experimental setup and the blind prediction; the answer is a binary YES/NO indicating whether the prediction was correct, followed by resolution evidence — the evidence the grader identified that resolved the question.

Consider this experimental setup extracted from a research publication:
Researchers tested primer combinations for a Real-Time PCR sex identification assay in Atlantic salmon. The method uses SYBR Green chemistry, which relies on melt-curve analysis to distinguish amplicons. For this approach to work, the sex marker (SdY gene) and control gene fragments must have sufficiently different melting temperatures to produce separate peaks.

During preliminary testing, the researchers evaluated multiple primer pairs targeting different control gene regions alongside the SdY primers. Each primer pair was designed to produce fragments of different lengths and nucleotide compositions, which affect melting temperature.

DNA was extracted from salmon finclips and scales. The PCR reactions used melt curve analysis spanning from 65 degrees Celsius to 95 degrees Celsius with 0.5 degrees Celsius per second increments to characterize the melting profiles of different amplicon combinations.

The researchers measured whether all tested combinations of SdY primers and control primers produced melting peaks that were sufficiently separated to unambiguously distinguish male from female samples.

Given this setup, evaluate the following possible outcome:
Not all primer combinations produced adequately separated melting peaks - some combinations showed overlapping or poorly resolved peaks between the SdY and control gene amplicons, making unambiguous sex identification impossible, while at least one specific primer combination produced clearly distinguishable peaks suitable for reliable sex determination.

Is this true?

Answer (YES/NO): YES